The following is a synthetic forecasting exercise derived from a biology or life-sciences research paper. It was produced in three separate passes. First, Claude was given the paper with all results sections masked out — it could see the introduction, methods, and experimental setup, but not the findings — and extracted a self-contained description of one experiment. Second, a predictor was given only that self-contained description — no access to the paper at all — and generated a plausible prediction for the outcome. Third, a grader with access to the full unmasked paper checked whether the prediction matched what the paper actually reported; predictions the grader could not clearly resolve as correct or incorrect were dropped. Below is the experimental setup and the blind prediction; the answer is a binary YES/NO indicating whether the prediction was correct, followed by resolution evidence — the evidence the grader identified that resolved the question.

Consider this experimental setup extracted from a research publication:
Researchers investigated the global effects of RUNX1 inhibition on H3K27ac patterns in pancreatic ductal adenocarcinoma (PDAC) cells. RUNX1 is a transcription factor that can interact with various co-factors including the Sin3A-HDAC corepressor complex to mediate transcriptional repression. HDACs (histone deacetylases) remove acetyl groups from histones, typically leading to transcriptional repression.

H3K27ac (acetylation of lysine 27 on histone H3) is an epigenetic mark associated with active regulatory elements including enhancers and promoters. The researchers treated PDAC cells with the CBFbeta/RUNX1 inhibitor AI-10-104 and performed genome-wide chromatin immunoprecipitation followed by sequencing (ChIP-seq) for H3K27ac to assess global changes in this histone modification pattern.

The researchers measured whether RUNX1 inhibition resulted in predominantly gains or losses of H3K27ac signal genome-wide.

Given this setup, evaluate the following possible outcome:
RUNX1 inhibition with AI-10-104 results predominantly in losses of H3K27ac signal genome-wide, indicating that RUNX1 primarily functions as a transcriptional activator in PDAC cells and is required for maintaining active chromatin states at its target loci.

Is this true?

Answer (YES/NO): NO